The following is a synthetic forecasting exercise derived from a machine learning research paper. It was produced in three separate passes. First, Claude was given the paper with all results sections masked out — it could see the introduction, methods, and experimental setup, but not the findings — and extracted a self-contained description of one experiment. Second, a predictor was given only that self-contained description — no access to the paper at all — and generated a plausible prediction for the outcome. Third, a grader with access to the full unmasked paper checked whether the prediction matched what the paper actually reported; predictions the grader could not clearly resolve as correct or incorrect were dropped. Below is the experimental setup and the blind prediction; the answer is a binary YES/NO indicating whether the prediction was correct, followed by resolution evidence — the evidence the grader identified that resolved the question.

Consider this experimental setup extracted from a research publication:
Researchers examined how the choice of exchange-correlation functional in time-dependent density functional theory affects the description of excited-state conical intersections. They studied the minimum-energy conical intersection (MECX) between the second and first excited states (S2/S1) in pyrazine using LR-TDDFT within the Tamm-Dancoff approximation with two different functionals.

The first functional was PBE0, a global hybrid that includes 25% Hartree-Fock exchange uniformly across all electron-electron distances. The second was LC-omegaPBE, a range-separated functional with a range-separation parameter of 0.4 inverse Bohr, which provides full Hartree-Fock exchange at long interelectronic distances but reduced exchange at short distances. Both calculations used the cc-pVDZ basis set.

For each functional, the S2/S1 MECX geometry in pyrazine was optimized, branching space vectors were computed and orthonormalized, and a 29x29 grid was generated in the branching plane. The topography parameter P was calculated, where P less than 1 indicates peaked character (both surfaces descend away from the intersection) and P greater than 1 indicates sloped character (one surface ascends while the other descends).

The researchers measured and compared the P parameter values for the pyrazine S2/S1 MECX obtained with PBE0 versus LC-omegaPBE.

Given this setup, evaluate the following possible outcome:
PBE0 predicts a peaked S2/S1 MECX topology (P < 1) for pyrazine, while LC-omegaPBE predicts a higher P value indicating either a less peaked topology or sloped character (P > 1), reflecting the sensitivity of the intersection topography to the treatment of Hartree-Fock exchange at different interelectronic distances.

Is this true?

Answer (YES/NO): NO